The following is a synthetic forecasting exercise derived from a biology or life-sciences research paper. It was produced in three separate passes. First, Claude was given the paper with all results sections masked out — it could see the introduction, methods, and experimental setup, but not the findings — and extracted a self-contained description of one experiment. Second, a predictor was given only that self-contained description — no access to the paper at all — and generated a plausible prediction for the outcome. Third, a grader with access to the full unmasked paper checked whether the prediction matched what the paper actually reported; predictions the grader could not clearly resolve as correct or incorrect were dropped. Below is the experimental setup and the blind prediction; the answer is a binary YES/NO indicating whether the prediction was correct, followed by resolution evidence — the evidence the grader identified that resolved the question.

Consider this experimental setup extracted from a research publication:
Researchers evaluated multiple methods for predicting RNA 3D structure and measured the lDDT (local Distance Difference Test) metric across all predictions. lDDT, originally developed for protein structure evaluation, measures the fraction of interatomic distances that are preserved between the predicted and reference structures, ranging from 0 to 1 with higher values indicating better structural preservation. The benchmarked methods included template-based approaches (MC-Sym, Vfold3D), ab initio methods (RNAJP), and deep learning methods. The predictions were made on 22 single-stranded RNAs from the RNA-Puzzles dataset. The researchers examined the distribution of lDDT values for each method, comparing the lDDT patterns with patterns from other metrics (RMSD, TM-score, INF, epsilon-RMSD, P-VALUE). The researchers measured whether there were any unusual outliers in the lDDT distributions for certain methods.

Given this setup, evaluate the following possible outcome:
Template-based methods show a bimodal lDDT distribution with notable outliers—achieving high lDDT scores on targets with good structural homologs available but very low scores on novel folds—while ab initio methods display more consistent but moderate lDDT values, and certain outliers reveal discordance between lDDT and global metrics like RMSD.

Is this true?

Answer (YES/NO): NO